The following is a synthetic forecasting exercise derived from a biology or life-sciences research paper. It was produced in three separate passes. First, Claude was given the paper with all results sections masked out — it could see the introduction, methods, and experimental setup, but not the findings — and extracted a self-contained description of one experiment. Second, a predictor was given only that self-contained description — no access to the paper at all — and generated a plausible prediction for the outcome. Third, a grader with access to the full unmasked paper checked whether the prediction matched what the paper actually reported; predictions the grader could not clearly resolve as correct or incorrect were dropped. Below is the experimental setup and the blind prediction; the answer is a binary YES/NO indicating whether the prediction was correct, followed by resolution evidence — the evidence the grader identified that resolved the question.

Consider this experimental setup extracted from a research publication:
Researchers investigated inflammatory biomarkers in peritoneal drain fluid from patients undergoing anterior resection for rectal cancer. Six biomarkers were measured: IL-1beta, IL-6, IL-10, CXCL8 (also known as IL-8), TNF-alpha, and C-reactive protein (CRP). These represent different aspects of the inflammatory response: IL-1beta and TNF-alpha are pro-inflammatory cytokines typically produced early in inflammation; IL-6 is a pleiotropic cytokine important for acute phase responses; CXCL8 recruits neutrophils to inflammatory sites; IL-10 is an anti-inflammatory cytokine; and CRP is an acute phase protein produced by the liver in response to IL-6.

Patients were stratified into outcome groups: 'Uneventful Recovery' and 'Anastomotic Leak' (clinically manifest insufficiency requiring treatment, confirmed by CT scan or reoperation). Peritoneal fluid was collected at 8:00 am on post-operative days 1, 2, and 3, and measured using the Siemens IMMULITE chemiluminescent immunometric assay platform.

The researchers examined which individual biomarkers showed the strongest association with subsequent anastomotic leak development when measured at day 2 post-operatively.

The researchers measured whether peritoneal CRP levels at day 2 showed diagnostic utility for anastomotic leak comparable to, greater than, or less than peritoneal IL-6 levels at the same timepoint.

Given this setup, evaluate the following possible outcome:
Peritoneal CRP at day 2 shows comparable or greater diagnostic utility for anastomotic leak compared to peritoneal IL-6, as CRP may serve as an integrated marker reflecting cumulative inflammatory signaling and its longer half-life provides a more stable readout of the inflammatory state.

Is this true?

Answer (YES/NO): NO